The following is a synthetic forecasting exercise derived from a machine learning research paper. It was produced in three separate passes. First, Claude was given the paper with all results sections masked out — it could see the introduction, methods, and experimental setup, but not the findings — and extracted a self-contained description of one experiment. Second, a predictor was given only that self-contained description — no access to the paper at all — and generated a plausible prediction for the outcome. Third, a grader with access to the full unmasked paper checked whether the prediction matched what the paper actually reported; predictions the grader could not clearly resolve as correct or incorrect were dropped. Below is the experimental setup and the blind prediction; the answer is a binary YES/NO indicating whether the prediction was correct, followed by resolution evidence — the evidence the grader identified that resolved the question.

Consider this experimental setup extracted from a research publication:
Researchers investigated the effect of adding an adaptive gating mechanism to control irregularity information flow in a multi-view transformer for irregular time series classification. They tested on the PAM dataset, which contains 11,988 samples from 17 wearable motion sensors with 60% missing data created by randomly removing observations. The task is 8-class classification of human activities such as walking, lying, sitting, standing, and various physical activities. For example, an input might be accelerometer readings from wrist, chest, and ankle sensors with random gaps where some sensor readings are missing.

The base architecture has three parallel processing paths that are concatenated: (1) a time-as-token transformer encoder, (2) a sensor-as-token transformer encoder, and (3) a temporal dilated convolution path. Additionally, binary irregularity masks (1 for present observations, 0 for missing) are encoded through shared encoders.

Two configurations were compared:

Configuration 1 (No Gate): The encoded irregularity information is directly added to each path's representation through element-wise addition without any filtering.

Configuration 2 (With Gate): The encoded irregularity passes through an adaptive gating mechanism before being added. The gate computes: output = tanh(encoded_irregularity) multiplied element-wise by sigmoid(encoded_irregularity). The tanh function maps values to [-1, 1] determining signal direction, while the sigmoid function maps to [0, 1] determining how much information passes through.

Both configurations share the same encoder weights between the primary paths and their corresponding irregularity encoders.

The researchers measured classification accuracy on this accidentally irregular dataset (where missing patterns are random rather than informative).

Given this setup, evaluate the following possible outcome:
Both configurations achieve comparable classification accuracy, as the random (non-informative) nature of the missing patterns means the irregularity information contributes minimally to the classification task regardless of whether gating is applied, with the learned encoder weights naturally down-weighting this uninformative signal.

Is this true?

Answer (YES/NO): NO